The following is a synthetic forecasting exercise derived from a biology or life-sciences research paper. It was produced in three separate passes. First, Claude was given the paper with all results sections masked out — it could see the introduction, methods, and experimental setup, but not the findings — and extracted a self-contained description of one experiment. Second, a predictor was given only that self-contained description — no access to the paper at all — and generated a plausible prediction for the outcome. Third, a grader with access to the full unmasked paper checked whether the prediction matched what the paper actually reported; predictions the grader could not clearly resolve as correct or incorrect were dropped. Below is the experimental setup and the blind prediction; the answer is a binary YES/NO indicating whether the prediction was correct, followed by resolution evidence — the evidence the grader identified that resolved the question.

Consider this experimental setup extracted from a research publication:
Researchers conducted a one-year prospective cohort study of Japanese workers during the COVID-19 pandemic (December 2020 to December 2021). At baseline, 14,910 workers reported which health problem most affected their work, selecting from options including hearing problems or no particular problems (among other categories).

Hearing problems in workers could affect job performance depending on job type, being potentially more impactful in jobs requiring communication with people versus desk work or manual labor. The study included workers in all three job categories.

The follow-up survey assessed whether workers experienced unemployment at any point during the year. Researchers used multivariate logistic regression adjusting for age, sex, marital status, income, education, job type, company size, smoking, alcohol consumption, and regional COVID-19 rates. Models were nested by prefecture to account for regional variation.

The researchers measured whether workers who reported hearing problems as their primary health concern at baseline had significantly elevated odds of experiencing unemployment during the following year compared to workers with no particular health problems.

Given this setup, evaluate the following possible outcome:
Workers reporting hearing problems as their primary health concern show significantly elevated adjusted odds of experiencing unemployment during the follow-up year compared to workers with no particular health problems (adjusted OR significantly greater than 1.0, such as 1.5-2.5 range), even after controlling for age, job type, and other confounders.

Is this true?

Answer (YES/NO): NO